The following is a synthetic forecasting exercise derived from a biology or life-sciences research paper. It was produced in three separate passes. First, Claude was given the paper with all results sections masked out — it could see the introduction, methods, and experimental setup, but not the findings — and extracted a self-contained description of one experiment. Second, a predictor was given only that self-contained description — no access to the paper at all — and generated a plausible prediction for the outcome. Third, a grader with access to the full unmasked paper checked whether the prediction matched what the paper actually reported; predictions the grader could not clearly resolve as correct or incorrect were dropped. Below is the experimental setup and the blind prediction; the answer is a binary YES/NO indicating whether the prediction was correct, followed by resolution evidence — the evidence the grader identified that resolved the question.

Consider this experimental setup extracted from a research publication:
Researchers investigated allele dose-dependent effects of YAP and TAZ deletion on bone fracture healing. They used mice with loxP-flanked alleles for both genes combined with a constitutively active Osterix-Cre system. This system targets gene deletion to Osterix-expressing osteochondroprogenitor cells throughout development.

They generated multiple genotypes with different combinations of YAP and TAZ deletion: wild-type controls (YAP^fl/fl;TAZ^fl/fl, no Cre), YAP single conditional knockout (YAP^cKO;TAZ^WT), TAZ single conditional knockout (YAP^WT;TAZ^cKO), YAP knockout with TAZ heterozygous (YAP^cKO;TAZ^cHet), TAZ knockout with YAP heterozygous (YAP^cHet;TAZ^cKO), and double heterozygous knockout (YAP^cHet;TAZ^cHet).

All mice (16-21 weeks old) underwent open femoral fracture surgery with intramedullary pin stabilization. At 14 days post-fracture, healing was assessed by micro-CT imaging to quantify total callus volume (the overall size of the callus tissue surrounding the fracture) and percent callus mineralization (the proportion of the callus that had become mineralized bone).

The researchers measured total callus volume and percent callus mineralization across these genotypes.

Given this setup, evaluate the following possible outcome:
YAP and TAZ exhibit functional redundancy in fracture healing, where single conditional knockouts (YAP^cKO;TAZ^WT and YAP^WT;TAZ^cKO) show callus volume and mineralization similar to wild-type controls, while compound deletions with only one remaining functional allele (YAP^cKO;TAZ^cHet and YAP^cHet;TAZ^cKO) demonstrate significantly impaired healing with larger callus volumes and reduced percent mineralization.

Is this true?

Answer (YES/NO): NO